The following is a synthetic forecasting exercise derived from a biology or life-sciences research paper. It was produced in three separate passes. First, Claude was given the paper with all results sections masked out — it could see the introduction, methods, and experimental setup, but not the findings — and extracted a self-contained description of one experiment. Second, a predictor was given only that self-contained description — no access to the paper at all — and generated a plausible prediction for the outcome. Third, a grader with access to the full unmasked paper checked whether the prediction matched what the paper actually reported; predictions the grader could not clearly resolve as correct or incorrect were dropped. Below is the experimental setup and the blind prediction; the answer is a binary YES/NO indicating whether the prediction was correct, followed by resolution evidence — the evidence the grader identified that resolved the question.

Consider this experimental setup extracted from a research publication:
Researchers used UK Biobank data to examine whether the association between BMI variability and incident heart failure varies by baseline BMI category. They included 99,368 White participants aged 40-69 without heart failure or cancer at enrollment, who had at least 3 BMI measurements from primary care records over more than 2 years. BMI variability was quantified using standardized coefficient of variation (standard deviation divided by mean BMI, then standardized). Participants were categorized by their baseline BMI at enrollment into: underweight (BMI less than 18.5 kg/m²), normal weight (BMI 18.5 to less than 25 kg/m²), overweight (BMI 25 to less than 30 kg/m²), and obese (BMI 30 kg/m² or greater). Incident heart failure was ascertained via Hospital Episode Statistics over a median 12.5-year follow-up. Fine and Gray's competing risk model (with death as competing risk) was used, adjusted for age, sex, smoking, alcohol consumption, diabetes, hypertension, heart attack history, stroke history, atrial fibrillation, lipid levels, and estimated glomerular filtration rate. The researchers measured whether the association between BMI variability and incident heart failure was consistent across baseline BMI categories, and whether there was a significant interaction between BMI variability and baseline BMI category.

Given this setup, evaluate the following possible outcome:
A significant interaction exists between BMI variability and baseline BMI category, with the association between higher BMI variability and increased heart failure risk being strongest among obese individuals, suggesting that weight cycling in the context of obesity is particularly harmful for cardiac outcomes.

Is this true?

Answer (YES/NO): NO